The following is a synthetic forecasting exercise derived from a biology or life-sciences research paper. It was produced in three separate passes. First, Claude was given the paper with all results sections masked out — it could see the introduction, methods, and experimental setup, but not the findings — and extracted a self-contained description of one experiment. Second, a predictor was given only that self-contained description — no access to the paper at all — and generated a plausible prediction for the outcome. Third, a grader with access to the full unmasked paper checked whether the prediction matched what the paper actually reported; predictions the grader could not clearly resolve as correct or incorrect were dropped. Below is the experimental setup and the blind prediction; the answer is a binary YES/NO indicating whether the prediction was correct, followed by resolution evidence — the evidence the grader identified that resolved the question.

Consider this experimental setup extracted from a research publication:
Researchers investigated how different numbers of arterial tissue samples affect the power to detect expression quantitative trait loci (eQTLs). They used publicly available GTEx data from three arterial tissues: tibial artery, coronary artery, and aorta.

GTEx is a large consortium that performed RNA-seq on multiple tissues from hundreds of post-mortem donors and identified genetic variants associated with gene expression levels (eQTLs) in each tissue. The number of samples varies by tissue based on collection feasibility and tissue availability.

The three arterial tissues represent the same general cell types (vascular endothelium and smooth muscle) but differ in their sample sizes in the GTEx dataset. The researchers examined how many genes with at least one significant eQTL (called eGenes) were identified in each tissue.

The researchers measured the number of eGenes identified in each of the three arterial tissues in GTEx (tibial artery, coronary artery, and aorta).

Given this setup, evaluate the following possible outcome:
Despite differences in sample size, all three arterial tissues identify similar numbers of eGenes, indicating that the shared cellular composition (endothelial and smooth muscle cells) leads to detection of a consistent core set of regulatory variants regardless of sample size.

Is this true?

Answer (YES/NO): NO